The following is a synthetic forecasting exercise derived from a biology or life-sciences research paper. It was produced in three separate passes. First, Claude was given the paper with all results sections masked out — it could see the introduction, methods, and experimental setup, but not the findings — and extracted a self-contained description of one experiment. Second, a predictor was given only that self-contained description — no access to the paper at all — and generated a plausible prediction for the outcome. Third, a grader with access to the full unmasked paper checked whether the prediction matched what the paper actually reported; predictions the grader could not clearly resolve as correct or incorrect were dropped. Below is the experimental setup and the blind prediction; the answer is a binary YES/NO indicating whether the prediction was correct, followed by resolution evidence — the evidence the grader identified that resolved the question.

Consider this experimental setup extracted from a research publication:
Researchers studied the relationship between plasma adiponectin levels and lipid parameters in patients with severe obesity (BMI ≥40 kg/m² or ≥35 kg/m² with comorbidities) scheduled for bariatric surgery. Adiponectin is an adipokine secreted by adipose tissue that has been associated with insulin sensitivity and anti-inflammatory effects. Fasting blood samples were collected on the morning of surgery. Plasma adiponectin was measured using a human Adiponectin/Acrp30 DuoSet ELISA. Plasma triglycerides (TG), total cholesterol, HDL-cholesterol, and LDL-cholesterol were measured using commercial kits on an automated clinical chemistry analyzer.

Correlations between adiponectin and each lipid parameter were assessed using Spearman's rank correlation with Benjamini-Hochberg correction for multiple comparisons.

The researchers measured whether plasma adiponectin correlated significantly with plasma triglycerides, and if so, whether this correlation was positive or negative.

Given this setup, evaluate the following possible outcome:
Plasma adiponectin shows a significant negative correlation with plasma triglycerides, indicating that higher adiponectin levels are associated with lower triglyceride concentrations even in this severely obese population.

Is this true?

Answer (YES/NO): YES